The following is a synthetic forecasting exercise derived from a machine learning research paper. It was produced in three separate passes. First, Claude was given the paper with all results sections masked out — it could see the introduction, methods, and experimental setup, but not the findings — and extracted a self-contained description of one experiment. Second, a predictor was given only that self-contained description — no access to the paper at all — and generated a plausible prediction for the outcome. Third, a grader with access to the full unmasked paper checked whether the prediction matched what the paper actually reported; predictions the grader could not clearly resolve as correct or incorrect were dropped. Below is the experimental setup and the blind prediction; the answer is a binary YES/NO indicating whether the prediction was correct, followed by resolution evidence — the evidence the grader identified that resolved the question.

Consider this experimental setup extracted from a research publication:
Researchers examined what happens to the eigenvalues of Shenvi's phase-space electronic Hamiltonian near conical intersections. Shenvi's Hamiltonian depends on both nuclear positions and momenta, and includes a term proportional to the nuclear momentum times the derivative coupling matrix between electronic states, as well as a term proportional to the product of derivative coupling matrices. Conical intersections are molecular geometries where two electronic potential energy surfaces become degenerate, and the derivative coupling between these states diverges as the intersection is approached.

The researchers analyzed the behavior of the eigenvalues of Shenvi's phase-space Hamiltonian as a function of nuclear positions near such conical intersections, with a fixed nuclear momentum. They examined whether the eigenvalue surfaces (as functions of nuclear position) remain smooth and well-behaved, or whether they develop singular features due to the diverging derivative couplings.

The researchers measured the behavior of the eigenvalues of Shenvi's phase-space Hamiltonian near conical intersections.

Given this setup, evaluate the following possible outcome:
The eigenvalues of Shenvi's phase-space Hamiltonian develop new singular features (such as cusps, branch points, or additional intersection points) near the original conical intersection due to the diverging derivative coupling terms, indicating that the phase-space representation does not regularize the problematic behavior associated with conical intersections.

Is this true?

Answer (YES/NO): YES